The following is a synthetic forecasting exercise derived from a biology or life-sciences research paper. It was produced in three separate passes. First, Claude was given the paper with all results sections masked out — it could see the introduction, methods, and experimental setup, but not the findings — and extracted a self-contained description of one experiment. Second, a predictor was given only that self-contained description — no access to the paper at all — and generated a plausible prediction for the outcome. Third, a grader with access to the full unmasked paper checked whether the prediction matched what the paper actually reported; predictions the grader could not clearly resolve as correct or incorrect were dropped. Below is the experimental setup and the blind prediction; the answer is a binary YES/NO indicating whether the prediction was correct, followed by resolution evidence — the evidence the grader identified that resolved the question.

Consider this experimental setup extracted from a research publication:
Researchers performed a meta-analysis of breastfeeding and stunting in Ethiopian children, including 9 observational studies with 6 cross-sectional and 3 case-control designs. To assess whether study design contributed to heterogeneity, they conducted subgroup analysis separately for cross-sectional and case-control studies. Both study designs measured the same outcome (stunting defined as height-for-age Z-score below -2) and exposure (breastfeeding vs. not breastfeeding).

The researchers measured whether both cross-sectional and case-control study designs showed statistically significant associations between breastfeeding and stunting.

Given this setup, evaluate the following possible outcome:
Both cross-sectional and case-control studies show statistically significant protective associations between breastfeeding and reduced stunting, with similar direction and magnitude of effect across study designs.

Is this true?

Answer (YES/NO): NO